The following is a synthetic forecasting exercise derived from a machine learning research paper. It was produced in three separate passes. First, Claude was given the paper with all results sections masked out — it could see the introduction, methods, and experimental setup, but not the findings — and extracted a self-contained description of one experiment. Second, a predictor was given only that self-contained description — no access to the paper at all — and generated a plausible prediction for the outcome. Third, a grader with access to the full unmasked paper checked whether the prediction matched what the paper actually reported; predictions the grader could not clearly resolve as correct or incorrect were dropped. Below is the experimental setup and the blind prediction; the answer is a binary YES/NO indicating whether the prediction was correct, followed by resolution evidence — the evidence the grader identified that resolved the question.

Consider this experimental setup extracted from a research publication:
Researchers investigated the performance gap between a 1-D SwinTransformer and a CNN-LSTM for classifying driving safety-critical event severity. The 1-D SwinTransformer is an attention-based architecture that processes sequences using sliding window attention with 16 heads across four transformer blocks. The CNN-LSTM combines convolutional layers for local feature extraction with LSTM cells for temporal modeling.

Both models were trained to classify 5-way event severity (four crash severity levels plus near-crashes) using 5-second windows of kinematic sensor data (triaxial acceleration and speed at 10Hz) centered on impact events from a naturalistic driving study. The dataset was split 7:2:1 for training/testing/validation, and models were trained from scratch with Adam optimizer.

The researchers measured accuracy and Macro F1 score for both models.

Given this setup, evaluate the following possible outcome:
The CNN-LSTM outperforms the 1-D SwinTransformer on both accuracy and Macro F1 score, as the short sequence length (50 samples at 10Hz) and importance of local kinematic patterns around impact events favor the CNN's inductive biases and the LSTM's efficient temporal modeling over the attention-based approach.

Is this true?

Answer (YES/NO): NO